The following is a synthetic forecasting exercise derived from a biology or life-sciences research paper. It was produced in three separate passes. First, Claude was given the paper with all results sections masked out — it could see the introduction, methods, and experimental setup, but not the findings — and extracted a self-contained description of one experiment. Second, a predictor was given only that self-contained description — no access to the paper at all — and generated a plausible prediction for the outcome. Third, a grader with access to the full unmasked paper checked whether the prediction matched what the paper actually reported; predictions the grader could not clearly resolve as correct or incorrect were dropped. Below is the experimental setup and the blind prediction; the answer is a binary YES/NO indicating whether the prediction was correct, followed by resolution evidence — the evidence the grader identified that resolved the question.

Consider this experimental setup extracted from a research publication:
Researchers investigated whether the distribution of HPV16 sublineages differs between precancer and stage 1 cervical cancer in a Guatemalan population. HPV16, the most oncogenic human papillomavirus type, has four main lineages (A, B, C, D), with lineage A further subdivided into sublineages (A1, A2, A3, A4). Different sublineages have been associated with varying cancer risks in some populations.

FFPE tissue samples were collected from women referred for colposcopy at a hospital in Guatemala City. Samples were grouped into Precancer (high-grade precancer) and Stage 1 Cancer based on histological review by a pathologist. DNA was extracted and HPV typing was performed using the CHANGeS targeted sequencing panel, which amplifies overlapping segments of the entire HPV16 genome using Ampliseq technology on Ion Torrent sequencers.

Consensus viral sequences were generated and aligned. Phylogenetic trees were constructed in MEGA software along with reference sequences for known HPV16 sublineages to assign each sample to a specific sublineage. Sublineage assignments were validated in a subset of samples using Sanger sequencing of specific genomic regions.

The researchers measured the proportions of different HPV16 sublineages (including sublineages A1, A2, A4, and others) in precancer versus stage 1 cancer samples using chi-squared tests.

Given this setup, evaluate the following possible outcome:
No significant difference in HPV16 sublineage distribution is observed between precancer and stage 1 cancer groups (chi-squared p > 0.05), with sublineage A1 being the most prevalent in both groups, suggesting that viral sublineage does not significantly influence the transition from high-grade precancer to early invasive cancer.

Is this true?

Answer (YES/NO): NO